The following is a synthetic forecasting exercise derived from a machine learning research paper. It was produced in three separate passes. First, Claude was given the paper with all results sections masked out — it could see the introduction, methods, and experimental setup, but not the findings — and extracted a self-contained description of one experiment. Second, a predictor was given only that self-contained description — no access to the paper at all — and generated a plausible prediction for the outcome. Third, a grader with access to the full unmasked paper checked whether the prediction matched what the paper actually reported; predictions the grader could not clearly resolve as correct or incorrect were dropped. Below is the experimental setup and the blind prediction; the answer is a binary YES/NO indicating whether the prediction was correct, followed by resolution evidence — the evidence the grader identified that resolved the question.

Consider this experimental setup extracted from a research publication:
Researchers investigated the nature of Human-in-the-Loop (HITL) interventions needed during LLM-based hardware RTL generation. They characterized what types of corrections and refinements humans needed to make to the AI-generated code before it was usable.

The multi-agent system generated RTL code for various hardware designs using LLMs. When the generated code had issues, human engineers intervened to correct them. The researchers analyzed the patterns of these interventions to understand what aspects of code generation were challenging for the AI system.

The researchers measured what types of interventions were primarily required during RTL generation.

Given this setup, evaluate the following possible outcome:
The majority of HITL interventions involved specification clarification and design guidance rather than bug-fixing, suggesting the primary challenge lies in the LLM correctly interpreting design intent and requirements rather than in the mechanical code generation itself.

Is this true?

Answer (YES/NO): NO